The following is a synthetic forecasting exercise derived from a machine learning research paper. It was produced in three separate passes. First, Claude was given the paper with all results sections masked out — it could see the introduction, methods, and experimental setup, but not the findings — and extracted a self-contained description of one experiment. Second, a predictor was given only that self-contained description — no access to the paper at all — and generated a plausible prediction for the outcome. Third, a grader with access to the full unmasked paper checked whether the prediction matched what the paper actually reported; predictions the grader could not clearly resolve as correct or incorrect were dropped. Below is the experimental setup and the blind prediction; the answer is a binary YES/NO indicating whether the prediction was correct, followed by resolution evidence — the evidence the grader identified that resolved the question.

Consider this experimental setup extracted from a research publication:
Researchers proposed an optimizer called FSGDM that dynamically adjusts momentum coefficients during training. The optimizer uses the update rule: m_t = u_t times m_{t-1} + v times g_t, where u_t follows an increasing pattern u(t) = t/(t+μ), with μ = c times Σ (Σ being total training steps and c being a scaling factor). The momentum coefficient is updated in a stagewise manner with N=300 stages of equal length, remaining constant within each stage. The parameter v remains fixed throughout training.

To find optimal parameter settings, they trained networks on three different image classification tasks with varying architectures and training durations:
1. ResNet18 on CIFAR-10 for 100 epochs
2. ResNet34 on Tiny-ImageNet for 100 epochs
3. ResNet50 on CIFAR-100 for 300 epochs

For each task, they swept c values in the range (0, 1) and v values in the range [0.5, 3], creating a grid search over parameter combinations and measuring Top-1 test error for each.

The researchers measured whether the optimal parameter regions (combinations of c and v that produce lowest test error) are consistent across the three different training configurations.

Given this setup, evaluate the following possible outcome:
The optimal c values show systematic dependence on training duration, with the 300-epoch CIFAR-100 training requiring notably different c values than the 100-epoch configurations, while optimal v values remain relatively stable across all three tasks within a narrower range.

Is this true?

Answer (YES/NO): NO